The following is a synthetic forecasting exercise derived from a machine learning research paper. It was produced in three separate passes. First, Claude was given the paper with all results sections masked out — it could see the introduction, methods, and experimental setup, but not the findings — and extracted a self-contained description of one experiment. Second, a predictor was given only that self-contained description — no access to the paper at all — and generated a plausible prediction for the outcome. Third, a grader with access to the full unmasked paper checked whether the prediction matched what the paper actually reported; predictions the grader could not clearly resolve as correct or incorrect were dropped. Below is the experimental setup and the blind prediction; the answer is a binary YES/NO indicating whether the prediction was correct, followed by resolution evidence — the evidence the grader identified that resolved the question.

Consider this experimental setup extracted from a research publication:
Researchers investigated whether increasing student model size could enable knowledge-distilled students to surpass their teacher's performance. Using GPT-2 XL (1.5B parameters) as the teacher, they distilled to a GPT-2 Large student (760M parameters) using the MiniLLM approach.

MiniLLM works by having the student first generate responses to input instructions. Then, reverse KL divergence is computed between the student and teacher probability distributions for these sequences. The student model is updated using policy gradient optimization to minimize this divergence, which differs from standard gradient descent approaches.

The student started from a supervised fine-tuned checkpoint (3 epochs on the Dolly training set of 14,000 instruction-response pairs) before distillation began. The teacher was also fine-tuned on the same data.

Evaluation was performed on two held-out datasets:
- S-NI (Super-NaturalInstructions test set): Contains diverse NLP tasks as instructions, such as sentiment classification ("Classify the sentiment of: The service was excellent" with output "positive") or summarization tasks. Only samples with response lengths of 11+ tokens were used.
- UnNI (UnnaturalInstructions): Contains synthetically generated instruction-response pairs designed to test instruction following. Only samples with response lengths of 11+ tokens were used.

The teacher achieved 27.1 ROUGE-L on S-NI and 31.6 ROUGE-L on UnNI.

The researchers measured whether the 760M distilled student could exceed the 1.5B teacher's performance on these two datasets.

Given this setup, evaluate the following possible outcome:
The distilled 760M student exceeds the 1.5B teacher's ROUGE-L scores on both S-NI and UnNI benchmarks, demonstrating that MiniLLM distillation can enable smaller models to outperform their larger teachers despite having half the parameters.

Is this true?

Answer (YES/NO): YES